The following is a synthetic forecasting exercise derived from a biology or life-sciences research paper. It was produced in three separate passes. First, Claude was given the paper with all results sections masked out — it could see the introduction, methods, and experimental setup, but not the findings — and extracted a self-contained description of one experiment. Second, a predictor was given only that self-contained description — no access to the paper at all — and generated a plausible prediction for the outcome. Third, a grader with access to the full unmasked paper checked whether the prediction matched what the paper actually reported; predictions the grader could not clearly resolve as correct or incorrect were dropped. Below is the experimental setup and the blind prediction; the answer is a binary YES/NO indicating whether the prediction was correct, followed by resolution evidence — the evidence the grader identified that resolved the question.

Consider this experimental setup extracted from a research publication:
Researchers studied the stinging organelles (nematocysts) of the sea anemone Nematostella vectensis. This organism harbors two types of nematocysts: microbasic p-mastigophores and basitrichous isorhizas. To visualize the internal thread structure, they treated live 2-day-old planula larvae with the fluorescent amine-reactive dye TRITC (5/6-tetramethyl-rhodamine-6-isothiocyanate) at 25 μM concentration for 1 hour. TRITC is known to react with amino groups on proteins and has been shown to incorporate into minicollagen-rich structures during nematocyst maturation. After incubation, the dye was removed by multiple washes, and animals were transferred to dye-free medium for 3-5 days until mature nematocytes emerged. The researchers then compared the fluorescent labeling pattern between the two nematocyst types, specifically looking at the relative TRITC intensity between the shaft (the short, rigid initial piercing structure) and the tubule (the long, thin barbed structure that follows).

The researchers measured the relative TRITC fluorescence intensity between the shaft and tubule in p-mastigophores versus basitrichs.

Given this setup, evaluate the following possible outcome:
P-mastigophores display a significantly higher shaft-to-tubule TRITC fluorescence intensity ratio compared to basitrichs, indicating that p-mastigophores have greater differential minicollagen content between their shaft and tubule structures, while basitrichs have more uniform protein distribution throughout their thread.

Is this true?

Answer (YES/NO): YES